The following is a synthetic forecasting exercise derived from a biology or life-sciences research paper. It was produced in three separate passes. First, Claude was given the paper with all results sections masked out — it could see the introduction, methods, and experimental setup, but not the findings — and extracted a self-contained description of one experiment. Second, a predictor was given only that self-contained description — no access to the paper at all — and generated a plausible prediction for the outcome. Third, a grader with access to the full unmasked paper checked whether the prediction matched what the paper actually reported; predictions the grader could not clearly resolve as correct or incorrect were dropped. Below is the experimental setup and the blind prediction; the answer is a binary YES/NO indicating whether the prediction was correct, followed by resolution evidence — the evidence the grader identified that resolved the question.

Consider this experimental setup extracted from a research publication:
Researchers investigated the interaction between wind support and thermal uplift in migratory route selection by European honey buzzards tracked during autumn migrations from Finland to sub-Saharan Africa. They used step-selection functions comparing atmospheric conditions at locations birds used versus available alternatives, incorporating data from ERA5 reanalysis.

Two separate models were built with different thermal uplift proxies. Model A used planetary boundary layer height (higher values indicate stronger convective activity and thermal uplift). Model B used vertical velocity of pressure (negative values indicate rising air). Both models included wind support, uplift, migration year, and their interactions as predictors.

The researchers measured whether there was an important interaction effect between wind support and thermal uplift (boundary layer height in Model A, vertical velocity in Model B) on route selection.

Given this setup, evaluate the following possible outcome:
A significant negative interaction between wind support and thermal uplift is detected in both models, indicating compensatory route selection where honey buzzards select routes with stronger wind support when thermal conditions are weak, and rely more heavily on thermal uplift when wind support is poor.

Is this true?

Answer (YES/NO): NO